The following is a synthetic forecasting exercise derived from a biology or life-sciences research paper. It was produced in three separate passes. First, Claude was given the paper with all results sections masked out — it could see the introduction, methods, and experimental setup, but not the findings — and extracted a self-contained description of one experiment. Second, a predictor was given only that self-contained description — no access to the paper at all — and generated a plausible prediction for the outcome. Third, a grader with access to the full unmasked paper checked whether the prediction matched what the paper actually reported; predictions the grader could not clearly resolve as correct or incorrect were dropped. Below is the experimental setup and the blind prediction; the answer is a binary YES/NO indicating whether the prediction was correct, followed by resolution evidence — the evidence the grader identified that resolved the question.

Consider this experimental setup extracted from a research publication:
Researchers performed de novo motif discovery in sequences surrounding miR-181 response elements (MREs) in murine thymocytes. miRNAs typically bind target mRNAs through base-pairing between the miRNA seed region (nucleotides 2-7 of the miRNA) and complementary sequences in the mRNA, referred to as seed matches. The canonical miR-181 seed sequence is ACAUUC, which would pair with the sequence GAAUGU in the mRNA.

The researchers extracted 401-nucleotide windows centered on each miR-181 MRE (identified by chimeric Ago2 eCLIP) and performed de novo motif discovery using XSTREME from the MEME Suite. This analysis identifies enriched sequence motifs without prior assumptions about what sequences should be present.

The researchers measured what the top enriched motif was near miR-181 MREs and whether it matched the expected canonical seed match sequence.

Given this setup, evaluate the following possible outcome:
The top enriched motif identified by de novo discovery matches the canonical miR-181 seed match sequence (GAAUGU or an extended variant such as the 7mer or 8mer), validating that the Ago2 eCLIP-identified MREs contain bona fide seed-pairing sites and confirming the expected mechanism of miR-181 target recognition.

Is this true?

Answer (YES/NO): NO